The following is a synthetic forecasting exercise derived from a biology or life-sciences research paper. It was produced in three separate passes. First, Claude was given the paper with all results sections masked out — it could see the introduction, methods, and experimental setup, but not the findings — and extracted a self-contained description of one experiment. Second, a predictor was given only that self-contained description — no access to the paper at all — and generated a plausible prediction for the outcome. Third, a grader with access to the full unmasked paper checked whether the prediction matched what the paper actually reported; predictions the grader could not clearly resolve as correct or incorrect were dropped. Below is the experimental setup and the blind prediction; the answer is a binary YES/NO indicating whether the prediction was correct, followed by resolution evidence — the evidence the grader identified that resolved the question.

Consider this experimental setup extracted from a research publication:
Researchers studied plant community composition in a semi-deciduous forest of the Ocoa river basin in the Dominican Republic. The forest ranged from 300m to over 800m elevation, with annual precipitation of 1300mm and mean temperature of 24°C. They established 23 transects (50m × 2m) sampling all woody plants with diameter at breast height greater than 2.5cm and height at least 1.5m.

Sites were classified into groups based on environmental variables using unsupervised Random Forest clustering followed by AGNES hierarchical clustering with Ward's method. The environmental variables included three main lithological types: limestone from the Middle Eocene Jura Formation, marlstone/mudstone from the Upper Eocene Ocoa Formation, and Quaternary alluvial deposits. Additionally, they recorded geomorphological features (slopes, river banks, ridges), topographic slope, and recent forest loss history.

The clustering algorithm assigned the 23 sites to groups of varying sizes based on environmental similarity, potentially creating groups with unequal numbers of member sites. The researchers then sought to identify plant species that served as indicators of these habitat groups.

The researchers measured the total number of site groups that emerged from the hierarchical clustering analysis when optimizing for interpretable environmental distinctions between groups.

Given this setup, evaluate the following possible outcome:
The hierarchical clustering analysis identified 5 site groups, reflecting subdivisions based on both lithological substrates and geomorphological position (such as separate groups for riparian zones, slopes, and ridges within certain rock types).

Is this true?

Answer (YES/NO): NO